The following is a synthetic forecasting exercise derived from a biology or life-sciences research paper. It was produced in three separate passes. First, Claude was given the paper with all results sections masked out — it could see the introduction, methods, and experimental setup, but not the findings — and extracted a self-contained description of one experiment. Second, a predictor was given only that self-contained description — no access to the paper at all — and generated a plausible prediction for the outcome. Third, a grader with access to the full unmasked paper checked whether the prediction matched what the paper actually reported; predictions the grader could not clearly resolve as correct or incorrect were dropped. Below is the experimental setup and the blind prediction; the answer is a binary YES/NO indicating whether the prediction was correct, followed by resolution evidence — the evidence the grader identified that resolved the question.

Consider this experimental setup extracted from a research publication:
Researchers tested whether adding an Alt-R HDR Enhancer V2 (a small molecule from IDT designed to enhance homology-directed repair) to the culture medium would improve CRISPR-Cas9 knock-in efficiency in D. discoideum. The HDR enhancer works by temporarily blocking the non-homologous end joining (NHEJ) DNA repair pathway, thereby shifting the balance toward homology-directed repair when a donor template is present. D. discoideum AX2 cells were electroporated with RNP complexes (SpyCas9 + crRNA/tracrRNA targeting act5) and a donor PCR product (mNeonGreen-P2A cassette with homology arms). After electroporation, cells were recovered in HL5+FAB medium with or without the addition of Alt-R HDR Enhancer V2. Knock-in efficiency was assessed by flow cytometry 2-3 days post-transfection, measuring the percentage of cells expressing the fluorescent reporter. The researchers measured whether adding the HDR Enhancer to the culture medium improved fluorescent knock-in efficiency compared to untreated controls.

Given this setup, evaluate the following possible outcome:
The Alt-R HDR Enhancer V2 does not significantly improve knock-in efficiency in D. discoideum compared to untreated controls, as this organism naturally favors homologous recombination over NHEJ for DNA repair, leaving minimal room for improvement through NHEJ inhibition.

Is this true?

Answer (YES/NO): YES